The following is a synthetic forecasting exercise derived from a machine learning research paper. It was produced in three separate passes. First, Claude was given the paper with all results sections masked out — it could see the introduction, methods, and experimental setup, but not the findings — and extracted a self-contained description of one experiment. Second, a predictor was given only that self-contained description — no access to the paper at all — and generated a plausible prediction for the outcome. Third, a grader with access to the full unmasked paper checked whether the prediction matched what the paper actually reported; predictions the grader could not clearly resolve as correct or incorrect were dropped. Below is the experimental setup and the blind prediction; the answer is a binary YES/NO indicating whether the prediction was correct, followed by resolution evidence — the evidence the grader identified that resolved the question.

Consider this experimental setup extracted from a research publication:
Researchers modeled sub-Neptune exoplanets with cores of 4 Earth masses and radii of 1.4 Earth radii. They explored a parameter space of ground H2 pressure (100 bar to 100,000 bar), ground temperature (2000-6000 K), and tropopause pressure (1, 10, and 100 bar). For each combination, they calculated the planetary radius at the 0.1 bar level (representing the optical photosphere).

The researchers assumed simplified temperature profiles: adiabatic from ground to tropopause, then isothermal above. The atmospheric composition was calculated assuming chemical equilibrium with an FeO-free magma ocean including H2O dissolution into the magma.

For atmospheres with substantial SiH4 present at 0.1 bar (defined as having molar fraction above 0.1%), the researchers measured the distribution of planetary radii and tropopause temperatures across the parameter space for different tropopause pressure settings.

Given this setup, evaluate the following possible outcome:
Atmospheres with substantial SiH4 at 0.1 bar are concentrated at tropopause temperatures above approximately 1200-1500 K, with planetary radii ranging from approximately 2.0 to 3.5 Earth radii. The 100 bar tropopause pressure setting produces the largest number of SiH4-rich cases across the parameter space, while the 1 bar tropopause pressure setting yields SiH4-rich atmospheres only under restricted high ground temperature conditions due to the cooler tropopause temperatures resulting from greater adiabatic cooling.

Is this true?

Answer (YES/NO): NO